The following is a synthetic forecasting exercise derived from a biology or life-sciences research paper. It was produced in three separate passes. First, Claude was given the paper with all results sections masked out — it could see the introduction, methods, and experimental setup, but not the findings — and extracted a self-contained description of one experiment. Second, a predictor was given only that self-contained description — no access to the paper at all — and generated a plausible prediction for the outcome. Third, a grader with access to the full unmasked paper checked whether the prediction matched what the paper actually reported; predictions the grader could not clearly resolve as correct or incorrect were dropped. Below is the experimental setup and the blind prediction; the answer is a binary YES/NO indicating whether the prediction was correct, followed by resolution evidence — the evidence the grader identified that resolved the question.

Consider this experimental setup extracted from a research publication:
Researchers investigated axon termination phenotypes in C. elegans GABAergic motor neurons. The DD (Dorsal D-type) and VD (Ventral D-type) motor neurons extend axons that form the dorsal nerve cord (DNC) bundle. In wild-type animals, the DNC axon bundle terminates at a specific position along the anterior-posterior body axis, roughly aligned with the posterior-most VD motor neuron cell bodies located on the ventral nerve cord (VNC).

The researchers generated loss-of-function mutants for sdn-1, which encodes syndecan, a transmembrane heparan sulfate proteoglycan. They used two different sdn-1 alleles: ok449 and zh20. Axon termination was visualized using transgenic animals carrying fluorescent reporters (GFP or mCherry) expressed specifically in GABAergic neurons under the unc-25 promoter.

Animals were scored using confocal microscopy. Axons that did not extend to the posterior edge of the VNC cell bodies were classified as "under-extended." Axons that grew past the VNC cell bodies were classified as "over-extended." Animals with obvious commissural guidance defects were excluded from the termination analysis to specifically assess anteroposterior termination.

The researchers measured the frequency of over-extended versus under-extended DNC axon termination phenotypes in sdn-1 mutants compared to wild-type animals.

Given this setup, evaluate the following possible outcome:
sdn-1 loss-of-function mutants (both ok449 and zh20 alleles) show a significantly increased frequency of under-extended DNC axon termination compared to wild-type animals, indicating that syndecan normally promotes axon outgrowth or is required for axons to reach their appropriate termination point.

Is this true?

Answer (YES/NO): YES